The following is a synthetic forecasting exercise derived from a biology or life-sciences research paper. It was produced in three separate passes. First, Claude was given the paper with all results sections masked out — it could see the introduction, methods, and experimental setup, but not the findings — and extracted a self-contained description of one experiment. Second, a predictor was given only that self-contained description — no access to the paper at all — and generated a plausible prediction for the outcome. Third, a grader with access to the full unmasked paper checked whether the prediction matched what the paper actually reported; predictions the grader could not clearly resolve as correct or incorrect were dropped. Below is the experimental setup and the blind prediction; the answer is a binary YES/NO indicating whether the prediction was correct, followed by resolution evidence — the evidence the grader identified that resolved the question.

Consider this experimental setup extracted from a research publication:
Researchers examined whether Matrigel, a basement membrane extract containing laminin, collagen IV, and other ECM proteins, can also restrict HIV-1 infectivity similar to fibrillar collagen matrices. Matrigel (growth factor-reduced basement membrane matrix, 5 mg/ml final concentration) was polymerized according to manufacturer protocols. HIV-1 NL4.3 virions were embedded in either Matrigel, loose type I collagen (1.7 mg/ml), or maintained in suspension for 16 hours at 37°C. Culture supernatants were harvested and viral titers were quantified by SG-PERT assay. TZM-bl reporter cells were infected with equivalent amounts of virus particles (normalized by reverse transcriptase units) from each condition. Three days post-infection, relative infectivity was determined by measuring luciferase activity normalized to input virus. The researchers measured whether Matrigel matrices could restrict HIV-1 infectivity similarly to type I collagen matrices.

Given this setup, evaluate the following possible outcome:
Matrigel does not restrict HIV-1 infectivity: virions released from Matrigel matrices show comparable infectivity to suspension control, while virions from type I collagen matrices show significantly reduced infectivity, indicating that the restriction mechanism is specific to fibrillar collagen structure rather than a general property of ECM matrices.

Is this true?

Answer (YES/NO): NO